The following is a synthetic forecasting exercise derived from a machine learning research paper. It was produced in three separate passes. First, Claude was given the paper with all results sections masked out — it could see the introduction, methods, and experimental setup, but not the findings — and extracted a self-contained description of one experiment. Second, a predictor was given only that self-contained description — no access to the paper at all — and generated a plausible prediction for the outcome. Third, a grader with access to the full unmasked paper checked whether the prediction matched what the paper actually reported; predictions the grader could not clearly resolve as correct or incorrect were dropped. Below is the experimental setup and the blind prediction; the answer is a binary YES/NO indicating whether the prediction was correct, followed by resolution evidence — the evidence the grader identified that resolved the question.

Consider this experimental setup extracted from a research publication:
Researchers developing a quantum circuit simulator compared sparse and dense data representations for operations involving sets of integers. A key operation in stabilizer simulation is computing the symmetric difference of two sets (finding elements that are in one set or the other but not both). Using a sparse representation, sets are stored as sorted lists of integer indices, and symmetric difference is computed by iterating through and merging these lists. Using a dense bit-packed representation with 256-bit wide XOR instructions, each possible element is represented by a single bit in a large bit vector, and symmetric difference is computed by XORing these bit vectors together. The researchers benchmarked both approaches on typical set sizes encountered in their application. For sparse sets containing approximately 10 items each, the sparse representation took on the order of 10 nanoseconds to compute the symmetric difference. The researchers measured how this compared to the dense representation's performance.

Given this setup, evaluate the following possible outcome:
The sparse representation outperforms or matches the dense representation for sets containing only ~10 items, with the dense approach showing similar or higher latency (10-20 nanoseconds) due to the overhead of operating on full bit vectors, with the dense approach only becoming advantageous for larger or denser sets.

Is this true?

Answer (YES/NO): NO